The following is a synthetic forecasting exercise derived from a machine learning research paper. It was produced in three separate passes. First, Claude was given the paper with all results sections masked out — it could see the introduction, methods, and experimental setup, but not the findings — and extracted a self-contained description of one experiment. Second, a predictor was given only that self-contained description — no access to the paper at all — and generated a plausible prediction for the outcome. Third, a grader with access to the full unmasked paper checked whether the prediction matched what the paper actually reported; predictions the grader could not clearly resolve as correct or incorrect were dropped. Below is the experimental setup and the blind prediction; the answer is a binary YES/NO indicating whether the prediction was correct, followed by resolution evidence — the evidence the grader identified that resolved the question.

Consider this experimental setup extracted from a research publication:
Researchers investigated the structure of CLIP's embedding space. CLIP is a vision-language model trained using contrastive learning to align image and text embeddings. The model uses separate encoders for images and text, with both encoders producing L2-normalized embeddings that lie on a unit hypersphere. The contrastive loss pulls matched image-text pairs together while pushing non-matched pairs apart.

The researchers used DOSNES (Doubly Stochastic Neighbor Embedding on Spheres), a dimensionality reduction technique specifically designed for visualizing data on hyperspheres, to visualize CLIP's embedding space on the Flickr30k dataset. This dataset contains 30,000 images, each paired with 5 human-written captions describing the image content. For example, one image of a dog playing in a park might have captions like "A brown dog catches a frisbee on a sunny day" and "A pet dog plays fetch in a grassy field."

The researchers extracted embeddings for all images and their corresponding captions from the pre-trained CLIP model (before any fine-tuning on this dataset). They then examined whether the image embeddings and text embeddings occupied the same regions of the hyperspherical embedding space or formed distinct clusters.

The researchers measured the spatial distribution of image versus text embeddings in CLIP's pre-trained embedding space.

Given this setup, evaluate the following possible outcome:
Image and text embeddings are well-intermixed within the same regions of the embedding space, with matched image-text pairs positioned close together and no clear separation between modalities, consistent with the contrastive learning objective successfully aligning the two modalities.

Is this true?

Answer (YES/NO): NO